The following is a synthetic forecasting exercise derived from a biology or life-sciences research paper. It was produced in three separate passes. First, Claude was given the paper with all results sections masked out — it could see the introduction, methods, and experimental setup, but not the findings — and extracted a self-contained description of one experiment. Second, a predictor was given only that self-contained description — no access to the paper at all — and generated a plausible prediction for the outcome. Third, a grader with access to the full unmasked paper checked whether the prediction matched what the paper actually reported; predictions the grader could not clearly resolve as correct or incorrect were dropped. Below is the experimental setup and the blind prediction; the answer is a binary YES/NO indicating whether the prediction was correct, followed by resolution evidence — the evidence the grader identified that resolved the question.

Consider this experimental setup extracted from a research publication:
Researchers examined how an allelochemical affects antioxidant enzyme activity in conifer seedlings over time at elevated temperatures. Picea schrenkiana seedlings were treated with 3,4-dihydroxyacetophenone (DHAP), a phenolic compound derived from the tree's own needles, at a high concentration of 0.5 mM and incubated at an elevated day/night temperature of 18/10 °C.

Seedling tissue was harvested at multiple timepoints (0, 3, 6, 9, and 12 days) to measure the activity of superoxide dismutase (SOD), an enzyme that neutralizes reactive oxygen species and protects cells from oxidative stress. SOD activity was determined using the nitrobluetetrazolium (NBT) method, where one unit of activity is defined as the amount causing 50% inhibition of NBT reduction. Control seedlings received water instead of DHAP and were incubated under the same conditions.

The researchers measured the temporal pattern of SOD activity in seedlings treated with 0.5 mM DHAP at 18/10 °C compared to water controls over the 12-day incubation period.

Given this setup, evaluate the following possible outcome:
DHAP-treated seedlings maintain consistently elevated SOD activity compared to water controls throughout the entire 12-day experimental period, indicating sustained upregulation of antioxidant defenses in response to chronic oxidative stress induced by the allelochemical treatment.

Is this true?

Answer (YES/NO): NO